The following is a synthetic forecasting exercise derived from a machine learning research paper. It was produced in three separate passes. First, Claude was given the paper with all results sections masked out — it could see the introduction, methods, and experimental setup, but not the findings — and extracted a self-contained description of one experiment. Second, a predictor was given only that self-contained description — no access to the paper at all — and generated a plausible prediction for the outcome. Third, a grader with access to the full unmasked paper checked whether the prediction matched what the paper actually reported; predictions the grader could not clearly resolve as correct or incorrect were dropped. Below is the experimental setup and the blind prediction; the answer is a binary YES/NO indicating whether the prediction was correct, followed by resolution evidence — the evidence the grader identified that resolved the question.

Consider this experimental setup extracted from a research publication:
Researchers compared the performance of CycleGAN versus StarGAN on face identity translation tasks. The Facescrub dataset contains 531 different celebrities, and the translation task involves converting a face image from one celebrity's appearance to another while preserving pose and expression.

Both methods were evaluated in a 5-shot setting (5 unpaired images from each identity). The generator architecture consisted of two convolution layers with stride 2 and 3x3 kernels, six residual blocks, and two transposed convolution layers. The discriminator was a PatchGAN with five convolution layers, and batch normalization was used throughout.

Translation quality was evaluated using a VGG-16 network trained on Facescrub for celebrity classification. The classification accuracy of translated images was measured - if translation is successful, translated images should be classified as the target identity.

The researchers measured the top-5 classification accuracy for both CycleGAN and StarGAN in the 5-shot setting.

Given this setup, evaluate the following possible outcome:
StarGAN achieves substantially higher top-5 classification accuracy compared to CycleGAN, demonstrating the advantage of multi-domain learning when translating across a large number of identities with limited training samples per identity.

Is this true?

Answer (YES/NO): NO